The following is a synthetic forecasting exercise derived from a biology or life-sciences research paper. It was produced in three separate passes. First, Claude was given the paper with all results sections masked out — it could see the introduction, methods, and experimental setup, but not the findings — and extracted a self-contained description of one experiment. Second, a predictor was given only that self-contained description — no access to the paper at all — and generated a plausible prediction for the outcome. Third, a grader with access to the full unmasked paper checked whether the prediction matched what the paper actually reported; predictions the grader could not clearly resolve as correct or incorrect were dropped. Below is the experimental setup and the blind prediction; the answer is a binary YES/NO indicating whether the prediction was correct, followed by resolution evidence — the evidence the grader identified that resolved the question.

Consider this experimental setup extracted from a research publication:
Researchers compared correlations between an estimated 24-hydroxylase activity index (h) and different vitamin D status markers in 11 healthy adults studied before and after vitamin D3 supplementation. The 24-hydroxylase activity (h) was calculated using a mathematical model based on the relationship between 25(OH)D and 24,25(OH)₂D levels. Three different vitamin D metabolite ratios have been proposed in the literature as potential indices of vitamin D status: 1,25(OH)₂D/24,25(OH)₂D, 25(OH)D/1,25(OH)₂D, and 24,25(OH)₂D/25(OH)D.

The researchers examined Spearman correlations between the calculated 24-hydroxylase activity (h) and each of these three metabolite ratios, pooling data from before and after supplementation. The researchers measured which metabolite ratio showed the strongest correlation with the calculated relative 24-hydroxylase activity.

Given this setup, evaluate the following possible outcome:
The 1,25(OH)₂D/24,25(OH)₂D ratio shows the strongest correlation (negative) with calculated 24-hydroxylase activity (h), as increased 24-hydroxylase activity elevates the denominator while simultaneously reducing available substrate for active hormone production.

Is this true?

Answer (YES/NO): NO